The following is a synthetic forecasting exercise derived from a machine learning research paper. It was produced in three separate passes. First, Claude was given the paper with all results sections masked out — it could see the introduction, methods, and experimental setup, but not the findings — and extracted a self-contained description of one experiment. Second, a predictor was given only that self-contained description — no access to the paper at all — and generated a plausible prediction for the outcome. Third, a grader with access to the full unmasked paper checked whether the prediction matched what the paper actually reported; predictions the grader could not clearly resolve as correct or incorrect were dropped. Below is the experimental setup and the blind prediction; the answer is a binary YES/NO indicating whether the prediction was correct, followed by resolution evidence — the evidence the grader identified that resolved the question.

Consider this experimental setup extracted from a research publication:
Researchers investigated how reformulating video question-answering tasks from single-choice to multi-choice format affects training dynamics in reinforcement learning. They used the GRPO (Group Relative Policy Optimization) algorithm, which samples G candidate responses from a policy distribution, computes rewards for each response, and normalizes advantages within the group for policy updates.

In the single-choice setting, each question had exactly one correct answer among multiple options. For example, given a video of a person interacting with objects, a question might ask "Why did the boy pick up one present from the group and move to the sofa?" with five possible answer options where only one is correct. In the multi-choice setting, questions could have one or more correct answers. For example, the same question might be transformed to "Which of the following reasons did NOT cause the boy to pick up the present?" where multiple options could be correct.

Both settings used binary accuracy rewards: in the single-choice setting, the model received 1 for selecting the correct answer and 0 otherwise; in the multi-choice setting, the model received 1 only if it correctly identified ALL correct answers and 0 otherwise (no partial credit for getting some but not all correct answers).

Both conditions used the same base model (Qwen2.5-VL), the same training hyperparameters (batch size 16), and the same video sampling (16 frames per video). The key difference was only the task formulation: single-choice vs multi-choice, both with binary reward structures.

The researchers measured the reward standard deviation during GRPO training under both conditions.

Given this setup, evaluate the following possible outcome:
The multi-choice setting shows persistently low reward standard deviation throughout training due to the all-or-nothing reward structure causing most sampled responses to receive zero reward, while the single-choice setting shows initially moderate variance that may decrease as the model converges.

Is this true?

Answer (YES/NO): NO